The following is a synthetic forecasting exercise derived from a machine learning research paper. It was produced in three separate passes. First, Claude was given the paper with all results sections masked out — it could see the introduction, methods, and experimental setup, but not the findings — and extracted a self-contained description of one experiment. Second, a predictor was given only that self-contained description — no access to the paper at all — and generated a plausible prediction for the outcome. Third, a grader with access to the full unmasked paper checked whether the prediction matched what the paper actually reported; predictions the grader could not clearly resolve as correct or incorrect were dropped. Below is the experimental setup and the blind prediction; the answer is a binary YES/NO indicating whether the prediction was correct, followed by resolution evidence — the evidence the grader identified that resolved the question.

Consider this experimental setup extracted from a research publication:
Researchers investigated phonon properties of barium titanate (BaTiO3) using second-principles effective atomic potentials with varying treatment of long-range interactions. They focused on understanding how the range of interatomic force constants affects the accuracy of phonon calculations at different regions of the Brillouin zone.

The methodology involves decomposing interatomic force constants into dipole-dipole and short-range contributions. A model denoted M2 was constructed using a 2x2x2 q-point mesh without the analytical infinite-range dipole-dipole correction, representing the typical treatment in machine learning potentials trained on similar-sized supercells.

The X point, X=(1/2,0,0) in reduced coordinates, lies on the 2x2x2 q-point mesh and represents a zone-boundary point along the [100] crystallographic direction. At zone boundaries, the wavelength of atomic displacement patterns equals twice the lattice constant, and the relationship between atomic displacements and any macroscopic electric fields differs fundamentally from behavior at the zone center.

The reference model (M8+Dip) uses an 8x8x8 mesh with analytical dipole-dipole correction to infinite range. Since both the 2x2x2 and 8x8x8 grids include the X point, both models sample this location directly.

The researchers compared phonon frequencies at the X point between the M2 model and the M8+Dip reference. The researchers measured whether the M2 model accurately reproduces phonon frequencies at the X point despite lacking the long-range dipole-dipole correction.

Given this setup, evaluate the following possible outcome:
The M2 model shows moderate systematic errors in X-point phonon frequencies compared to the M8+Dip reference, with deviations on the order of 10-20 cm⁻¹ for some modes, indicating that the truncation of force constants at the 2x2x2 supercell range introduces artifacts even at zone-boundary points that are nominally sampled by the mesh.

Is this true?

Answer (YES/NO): NO